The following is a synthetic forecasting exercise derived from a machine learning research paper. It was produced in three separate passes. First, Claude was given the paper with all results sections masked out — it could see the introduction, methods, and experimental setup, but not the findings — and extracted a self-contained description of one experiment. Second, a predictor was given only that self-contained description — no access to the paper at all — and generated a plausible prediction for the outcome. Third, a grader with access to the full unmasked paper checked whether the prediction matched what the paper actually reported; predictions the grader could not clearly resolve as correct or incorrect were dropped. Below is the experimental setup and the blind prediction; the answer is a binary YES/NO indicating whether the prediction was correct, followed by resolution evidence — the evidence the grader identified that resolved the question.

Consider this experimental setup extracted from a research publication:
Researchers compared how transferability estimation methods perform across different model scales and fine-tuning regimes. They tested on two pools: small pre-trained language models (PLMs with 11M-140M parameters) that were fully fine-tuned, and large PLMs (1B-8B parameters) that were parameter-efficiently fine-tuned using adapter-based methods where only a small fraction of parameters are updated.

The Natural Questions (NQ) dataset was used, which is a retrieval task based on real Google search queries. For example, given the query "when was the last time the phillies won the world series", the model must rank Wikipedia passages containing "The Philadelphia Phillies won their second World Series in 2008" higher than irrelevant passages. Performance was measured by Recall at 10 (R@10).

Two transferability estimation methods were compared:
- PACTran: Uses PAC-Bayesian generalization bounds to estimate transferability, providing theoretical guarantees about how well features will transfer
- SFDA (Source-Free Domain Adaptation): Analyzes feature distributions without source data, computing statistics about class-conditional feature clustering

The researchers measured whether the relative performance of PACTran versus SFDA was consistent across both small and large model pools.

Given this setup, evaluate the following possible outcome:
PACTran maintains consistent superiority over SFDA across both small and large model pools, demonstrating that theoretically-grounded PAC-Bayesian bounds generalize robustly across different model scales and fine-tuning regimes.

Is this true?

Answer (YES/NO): YES